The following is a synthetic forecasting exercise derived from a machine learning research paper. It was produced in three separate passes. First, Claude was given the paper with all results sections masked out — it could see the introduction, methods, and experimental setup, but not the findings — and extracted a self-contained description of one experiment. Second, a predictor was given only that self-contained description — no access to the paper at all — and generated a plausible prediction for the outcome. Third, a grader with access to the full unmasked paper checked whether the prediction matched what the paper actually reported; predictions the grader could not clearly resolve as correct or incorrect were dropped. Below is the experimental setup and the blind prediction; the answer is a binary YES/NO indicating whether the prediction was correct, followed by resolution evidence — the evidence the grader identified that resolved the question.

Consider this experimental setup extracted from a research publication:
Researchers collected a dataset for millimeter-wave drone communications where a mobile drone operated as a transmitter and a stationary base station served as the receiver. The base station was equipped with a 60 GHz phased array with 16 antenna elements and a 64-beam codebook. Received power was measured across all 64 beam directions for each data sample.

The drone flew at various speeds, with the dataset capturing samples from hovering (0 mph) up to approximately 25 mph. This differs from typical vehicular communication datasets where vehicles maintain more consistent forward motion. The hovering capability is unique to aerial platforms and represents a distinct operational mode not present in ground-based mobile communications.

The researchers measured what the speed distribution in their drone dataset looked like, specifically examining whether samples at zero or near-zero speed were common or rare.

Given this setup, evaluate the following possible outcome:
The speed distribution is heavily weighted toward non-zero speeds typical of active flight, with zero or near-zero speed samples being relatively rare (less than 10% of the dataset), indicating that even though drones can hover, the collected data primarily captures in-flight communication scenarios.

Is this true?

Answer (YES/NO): NO